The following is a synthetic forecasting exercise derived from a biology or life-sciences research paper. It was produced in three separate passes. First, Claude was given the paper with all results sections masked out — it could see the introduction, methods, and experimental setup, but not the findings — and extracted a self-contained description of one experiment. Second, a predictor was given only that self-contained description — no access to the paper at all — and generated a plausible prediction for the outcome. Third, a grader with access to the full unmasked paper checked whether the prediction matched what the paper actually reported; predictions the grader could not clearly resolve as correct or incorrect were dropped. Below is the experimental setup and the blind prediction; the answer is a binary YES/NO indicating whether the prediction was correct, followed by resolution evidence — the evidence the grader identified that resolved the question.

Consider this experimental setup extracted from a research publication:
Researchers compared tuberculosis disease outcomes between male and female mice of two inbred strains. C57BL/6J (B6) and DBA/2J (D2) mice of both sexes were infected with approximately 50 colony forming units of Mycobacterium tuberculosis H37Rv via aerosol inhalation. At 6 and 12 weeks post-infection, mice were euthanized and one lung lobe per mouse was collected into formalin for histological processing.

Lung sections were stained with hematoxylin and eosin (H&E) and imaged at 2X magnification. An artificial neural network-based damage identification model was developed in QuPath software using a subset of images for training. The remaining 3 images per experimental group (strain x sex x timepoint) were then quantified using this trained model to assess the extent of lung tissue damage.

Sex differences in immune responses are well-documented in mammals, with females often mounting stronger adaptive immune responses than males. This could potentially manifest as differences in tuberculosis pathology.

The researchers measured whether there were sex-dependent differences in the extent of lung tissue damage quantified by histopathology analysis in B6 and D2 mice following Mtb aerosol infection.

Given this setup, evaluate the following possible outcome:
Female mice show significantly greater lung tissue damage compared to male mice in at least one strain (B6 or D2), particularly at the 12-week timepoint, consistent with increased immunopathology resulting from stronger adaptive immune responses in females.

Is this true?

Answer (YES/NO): NO